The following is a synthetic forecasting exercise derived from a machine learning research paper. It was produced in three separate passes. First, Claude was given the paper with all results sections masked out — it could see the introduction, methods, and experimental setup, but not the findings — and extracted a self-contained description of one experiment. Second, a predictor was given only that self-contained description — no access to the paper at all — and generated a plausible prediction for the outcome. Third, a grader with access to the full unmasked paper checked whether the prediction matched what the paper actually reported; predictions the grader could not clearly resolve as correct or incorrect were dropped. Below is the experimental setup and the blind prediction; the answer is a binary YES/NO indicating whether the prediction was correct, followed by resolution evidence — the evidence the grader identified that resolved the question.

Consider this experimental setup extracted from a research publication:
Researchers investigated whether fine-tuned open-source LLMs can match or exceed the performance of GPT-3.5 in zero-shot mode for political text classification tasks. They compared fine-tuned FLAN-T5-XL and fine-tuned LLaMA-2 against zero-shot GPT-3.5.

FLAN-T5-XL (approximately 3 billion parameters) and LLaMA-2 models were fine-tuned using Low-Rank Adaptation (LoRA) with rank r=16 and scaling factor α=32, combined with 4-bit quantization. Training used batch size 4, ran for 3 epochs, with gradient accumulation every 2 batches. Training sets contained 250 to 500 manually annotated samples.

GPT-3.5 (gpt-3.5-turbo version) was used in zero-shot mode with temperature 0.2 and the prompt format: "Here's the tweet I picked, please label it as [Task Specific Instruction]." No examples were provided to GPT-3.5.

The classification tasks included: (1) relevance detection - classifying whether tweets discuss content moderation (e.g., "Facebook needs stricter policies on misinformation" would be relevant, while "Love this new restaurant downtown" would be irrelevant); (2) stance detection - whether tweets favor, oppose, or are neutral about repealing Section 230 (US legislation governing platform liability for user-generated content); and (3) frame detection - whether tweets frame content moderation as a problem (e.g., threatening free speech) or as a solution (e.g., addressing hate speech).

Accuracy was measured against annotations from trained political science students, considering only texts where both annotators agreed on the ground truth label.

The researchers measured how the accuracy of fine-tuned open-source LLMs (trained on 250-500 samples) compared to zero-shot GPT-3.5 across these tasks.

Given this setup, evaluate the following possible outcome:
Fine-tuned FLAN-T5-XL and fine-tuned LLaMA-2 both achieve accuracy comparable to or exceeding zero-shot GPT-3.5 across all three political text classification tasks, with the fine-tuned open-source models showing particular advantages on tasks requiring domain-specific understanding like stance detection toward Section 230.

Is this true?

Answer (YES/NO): NO